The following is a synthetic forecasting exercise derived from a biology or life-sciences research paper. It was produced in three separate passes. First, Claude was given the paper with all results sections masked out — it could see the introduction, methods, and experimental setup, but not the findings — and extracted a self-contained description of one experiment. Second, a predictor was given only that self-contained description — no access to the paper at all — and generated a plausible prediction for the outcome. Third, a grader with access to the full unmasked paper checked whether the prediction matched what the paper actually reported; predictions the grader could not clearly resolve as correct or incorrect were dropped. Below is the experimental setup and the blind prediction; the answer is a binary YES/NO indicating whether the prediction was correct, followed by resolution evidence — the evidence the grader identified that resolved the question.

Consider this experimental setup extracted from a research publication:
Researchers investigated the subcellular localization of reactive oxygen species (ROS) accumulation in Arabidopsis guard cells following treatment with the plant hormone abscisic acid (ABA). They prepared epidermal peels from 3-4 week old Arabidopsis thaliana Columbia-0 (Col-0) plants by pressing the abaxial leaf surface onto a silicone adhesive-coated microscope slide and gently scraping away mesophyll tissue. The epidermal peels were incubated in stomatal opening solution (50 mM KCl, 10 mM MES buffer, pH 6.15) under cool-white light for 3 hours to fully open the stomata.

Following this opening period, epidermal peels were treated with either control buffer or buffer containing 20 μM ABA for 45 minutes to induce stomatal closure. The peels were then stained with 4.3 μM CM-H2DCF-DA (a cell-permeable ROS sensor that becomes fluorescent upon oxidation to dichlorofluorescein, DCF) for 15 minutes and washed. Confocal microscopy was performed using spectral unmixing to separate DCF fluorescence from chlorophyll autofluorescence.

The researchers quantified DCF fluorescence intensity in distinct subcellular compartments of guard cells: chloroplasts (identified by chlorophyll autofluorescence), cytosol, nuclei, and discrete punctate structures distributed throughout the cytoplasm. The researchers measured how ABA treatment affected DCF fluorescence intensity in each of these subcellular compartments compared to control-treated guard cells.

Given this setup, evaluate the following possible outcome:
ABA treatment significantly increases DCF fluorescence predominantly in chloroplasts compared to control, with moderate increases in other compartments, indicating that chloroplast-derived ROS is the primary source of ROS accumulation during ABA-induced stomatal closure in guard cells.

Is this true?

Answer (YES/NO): NO